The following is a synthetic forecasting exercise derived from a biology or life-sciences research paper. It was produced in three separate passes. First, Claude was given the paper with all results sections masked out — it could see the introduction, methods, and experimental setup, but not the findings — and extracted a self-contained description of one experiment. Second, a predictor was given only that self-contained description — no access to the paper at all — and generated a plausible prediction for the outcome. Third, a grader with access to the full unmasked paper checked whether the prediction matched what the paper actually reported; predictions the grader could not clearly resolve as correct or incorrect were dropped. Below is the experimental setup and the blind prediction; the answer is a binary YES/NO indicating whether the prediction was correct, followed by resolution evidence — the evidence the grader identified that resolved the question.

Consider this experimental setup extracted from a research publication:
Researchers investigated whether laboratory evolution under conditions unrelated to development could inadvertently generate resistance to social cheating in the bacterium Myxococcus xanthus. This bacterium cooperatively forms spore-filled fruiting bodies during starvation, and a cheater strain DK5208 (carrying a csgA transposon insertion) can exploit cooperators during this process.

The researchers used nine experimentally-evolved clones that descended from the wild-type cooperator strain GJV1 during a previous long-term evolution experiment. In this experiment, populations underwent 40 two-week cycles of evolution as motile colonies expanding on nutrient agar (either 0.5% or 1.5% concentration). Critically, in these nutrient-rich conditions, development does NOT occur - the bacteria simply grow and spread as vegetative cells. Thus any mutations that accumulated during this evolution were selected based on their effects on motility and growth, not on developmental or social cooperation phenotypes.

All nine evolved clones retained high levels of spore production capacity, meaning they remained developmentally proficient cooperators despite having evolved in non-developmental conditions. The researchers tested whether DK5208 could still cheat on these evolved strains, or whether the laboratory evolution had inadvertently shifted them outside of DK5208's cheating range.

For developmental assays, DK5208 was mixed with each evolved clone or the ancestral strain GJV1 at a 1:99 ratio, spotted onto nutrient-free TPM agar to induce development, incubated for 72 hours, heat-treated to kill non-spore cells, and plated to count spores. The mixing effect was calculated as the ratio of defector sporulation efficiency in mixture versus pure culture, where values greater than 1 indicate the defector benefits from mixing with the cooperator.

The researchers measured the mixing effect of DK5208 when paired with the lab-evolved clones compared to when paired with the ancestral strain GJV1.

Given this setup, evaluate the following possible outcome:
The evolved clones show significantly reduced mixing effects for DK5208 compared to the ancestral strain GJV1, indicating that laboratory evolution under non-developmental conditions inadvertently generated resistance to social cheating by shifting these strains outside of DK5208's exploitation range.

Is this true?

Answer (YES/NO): YES